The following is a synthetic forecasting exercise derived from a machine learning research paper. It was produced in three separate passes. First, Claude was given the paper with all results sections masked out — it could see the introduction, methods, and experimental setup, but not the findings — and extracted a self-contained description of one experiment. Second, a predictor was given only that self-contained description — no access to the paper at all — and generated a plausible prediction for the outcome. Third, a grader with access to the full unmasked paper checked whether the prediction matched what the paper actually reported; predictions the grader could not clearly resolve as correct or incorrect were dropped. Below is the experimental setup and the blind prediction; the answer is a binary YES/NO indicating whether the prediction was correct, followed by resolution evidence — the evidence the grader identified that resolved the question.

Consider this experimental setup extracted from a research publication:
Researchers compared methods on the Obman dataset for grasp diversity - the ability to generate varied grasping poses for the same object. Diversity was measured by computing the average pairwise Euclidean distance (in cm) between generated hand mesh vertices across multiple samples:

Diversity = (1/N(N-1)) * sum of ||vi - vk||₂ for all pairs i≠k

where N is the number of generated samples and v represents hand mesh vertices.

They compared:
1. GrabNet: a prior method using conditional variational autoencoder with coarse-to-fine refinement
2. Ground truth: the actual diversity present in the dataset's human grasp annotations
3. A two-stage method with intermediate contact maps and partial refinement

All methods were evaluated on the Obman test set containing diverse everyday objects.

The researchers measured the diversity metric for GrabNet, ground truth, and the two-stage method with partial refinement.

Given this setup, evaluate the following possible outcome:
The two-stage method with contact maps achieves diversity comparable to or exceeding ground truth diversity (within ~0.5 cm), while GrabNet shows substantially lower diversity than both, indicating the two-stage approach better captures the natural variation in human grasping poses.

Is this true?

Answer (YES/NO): NO